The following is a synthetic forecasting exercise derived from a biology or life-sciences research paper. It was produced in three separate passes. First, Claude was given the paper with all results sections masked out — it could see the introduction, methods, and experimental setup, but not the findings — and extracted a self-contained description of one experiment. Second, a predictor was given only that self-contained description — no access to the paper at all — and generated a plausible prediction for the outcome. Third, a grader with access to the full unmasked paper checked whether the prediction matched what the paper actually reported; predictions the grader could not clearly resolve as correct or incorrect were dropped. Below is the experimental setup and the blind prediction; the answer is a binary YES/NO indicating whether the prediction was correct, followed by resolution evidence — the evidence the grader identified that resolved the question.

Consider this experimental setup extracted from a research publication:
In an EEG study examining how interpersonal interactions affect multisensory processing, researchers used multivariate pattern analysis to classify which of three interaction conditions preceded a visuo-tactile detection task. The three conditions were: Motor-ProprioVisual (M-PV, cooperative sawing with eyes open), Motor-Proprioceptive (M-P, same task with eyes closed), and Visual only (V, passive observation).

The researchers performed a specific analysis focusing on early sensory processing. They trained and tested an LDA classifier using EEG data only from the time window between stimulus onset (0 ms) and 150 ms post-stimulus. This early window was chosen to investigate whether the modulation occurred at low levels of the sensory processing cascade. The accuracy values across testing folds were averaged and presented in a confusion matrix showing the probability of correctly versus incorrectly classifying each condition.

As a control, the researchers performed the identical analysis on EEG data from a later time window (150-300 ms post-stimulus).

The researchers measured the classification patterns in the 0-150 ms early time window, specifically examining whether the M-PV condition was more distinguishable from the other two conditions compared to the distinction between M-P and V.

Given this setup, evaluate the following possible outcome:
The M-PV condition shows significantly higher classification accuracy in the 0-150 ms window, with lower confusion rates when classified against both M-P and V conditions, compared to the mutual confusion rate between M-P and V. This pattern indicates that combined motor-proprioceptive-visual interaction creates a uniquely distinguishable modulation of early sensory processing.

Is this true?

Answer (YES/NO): YES